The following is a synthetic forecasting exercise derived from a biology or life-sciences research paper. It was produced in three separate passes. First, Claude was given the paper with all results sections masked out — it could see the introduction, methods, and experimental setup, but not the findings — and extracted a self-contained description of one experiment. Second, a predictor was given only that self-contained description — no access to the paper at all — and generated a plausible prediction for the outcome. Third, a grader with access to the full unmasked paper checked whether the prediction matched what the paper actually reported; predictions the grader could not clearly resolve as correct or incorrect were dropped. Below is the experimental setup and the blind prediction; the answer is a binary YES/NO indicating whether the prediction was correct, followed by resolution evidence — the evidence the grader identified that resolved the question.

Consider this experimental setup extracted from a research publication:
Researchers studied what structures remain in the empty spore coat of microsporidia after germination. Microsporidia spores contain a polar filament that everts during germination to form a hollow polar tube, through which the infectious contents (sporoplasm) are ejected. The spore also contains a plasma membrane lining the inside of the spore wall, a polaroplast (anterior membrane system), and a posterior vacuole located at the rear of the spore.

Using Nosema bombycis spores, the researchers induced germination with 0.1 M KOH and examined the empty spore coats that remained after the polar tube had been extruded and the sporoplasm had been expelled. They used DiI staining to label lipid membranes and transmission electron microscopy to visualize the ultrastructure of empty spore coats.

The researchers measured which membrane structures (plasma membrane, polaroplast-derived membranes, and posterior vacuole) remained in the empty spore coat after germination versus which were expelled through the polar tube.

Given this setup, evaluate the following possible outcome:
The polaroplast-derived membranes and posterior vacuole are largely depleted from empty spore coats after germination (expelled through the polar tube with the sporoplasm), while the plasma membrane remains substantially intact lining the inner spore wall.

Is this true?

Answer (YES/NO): NO